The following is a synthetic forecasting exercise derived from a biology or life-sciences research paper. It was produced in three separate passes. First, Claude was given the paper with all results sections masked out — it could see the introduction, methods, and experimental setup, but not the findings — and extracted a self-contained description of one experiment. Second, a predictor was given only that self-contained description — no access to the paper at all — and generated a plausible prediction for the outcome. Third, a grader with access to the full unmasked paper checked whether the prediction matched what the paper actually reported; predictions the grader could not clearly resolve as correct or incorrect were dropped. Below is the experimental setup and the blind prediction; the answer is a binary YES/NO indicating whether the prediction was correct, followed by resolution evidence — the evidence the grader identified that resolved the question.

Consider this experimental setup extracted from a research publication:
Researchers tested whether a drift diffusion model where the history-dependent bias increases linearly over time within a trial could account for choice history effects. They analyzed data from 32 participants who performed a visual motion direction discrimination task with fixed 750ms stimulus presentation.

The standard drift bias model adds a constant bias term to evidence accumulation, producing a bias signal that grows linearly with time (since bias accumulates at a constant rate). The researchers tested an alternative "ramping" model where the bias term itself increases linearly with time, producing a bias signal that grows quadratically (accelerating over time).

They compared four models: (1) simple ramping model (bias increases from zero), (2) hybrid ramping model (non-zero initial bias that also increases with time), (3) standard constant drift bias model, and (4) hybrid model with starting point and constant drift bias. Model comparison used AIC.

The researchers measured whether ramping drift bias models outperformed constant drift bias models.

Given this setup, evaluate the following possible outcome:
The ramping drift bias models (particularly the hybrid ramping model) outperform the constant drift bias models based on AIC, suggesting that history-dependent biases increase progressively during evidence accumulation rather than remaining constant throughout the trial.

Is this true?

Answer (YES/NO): NO